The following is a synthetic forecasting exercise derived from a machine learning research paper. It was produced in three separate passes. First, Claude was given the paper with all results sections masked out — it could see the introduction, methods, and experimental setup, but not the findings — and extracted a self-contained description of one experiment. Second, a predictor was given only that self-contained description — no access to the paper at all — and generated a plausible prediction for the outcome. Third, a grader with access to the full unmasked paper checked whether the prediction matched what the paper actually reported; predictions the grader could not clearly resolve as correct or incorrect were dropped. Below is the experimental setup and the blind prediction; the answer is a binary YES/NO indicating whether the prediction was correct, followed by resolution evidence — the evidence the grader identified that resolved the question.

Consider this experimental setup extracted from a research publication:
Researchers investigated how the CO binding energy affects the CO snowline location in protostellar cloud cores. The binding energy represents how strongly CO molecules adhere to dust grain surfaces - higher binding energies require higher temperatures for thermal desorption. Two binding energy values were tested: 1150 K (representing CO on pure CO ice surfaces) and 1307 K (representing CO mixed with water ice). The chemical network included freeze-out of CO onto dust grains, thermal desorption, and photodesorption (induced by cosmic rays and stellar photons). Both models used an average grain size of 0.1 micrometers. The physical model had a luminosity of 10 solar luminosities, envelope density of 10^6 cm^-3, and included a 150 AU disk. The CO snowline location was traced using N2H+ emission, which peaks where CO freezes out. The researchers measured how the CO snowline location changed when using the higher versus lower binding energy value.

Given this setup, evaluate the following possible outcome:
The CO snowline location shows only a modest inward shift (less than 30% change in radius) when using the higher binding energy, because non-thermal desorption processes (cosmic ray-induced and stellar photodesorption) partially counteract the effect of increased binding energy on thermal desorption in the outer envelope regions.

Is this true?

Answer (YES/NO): NO